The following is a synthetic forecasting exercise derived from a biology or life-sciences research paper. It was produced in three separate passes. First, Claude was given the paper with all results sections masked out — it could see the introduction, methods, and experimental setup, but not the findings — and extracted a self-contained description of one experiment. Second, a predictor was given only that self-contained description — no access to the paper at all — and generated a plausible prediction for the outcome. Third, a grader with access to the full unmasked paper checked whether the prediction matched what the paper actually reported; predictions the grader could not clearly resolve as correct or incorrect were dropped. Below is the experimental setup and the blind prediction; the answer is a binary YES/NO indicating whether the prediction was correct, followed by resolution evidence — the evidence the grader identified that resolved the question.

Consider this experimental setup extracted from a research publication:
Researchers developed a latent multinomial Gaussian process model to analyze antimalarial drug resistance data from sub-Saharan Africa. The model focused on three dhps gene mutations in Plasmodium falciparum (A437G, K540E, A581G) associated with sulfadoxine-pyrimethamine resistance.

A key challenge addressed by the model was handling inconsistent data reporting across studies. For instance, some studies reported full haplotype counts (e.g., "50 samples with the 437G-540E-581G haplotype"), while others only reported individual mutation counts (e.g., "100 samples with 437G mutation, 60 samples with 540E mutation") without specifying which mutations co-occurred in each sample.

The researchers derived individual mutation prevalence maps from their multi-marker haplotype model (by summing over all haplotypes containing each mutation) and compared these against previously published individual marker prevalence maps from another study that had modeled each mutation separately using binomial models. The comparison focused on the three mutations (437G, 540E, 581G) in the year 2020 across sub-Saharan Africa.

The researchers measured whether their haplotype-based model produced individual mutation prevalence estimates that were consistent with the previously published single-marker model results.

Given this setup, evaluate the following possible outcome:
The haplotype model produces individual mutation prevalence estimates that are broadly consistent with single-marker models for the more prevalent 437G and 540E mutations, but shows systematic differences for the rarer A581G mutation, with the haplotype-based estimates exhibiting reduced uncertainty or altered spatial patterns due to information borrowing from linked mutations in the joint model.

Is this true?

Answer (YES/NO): NO